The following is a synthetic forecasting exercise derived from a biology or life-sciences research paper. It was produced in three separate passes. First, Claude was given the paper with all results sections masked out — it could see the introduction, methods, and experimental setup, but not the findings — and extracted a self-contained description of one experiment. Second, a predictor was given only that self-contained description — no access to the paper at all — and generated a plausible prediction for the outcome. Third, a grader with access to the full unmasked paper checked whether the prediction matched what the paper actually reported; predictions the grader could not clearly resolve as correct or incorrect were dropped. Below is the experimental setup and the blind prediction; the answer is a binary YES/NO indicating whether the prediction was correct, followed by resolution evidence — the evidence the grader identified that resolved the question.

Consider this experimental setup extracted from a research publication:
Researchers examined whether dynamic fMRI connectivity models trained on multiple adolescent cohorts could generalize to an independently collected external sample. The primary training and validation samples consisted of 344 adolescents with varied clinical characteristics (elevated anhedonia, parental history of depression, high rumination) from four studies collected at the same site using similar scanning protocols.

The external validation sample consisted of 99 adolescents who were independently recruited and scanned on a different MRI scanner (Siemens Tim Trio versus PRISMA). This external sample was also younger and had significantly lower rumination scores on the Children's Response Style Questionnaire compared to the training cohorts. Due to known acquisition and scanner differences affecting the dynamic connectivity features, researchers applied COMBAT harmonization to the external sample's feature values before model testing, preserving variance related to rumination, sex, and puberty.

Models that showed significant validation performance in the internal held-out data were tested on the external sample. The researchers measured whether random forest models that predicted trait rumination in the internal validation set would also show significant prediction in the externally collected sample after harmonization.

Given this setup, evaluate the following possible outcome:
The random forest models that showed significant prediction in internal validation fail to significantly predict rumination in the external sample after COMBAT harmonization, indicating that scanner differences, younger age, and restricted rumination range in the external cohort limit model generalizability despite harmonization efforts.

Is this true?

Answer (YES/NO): YES